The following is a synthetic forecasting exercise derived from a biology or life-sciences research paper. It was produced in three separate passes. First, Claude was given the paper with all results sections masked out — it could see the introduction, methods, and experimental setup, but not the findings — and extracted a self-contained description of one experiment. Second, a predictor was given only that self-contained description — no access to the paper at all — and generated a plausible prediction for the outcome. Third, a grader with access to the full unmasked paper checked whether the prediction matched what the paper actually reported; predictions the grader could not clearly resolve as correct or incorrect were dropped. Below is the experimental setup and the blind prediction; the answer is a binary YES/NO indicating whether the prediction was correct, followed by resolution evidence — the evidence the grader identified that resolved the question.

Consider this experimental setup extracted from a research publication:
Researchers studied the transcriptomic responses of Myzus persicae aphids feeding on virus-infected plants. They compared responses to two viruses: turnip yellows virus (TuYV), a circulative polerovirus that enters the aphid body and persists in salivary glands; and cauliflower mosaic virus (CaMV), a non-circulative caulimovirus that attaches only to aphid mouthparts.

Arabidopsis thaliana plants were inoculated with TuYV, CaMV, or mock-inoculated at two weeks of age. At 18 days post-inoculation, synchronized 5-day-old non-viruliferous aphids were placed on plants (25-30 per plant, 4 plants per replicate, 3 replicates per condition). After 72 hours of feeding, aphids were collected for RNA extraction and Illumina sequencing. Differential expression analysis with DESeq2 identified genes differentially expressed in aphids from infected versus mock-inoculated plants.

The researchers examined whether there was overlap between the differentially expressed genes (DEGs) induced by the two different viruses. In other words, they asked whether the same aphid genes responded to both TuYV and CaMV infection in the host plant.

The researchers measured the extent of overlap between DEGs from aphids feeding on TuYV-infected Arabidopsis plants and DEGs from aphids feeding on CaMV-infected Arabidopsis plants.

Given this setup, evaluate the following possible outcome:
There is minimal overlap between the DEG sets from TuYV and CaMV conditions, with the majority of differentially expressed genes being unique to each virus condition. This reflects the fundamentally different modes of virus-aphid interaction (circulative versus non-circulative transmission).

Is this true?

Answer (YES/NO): NO